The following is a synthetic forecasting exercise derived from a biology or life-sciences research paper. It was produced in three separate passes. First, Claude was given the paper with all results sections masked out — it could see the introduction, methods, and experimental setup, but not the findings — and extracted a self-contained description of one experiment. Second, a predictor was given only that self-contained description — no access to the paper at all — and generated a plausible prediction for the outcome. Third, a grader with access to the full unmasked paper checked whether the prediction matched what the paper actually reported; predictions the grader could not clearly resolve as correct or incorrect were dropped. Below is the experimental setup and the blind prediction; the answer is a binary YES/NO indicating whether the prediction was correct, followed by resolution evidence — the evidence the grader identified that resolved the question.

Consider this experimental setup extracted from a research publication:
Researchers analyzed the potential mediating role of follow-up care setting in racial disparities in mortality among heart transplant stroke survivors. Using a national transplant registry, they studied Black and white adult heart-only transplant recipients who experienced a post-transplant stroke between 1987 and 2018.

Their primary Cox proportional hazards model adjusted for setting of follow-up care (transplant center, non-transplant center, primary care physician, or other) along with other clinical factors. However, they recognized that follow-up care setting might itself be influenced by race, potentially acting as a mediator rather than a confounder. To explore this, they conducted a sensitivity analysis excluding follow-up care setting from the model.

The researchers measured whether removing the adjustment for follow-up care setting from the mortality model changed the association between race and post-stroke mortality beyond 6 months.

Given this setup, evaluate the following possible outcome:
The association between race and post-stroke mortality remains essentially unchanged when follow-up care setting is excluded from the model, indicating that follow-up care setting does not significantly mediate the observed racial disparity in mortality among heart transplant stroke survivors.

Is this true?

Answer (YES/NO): NO